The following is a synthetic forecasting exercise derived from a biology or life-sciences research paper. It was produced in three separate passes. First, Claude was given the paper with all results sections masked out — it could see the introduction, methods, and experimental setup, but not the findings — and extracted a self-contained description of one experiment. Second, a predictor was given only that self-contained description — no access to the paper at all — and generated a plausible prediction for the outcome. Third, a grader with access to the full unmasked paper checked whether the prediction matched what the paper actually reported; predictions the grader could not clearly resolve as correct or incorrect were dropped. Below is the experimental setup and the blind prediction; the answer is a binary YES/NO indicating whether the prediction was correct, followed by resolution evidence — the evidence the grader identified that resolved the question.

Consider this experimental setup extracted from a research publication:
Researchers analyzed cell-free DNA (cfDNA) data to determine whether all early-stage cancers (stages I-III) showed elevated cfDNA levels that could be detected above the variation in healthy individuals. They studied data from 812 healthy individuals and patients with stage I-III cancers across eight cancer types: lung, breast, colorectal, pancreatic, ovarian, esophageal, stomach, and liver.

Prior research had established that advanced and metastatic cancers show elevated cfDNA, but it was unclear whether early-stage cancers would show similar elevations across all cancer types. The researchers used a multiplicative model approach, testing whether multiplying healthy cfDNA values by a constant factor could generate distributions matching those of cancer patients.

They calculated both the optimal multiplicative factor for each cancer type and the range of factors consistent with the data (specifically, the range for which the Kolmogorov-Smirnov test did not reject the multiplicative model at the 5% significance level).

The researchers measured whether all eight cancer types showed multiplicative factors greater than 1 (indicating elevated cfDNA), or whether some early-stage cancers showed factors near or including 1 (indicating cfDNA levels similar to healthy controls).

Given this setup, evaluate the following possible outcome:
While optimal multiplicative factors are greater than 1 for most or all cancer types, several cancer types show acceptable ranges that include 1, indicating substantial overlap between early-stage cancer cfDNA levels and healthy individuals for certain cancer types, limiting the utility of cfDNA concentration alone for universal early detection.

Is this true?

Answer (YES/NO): NO